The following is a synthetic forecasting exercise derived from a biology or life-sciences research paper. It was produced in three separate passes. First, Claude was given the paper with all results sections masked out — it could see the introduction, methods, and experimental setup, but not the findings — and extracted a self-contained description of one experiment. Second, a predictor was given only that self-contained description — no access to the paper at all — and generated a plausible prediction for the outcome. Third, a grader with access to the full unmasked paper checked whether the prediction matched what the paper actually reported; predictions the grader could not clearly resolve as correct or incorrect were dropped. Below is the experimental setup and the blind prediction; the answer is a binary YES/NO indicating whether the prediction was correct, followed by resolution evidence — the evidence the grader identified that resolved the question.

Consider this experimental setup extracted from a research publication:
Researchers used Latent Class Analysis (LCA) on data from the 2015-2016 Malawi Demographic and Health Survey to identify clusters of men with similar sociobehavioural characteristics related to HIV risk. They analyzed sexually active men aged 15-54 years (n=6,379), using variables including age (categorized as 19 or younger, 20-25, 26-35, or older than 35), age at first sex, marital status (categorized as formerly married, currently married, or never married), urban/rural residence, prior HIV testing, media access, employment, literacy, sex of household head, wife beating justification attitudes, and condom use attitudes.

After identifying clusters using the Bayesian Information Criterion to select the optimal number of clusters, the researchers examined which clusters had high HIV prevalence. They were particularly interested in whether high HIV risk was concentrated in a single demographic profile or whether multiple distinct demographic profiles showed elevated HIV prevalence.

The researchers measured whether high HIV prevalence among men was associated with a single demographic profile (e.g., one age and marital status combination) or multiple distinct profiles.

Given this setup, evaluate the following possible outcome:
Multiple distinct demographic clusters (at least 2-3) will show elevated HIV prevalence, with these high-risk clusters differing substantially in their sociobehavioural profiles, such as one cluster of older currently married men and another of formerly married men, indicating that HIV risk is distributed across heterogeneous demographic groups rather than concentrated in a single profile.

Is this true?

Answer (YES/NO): NO